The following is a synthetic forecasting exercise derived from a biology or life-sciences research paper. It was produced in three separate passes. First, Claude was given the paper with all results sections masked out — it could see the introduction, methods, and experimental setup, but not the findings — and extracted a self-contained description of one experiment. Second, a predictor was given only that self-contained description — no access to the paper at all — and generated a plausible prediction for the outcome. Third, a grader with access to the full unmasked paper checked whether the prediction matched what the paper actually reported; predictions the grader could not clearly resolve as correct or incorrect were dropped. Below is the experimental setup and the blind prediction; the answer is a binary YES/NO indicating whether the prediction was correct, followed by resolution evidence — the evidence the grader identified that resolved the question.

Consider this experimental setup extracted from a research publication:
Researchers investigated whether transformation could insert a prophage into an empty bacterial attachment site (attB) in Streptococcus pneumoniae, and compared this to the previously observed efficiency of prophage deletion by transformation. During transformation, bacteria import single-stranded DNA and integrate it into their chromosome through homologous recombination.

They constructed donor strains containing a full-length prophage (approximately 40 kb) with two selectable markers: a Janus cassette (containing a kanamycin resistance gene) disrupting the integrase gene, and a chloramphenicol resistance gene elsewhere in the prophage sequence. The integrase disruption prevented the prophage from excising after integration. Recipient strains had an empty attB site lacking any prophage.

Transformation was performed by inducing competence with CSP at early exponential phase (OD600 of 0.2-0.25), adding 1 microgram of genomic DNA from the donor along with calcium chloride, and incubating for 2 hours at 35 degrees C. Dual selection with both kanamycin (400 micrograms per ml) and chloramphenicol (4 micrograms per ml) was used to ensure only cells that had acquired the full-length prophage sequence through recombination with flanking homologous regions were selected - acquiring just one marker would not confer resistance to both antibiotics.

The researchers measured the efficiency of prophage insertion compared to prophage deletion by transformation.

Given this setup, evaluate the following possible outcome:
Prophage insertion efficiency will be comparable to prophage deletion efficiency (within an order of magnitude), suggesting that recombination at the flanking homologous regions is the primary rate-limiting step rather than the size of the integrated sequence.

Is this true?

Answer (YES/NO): NO